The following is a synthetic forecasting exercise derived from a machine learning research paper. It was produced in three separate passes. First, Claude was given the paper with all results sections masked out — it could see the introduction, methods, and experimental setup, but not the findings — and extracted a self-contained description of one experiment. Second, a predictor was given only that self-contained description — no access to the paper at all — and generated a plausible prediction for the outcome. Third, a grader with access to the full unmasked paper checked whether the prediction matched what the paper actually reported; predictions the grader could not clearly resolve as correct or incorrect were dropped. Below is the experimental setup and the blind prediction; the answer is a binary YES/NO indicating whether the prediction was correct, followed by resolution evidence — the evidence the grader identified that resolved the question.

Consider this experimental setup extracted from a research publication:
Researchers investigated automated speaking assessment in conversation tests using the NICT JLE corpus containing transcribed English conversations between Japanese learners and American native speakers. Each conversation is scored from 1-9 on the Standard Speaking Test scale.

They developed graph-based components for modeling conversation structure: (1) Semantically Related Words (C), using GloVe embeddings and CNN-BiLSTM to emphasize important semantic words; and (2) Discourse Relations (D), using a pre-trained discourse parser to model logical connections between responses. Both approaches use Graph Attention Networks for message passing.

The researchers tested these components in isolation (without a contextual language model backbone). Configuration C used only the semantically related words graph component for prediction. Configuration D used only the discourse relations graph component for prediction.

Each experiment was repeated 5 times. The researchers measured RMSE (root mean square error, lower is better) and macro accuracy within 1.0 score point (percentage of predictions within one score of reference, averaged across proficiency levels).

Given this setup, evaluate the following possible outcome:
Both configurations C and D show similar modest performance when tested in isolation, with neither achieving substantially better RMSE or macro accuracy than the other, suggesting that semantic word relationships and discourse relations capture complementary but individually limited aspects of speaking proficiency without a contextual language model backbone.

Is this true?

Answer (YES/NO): NO